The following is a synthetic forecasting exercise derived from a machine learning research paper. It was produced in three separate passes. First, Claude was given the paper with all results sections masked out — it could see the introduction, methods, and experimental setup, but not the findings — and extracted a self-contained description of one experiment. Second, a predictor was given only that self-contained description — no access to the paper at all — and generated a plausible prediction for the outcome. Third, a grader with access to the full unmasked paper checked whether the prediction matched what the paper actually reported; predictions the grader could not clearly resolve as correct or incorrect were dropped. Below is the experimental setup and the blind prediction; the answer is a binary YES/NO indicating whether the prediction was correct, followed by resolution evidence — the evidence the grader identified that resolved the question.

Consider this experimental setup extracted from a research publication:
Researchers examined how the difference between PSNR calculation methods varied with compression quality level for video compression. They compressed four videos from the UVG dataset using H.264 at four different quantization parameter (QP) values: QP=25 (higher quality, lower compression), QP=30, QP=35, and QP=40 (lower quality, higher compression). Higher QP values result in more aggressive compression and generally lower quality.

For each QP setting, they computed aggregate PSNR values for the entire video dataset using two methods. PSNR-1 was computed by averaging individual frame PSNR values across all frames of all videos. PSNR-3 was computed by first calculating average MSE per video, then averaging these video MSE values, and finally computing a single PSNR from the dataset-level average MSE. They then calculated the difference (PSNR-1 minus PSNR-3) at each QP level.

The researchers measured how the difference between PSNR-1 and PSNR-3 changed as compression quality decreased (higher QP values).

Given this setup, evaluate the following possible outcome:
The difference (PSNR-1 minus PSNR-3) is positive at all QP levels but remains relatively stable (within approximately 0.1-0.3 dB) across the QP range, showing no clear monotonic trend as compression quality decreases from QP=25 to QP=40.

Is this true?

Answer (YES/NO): NO